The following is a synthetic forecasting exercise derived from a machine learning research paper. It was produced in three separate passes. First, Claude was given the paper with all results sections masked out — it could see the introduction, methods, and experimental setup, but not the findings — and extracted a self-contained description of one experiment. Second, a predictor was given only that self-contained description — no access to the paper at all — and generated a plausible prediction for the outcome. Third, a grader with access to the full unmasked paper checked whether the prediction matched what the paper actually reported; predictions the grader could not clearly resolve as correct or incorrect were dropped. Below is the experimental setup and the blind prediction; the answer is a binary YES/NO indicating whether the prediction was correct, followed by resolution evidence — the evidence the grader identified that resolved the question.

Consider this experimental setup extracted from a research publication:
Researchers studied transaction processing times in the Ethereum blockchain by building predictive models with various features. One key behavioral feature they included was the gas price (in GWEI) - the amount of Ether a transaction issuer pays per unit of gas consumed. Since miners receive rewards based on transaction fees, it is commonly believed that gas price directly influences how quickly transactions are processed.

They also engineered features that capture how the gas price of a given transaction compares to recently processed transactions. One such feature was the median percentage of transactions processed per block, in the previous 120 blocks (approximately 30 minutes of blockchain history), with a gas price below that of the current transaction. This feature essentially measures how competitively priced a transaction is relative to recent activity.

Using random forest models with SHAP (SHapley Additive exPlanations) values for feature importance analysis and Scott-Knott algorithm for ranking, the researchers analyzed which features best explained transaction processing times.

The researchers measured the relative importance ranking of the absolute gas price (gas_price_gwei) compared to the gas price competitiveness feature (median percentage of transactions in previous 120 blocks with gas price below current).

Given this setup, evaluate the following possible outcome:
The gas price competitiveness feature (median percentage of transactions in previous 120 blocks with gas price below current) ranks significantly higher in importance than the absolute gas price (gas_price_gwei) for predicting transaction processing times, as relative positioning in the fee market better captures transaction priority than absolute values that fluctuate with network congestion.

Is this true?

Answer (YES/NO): YES